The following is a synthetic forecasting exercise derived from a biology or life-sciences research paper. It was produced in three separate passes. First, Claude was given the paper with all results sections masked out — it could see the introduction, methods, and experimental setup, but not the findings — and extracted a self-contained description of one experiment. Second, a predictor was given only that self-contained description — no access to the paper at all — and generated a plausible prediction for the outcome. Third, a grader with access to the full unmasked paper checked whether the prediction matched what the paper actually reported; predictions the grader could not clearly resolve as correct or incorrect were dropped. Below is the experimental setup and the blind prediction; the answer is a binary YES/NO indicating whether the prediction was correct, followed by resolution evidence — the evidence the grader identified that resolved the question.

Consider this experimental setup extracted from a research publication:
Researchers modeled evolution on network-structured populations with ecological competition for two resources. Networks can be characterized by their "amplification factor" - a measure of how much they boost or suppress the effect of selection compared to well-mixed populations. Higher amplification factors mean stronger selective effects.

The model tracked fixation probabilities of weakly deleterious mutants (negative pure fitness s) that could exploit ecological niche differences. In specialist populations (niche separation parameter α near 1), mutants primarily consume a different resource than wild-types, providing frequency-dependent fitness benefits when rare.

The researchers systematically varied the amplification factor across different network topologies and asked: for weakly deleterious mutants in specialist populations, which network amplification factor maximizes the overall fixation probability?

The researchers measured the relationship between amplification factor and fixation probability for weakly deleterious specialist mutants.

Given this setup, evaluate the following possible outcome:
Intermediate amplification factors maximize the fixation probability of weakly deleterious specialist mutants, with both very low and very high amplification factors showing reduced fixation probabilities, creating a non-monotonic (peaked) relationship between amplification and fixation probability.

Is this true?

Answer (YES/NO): YES